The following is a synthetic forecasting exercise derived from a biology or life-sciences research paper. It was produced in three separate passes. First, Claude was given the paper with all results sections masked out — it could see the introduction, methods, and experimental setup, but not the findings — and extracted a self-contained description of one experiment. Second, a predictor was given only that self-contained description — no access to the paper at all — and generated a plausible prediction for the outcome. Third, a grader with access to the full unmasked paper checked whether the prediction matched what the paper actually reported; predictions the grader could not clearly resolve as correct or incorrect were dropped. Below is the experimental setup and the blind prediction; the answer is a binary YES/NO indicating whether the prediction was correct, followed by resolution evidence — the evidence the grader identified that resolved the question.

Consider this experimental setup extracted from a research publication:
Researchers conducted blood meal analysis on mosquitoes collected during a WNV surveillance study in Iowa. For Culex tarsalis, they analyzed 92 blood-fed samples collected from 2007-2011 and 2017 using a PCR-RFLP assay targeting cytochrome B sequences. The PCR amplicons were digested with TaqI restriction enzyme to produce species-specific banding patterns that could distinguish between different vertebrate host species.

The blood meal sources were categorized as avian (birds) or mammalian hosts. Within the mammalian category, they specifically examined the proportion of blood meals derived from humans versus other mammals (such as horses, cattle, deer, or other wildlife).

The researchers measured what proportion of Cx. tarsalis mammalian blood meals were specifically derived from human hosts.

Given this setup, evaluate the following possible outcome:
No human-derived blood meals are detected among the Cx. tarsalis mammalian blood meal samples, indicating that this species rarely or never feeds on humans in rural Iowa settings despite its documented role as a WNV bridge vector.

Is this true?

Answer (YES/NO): NO